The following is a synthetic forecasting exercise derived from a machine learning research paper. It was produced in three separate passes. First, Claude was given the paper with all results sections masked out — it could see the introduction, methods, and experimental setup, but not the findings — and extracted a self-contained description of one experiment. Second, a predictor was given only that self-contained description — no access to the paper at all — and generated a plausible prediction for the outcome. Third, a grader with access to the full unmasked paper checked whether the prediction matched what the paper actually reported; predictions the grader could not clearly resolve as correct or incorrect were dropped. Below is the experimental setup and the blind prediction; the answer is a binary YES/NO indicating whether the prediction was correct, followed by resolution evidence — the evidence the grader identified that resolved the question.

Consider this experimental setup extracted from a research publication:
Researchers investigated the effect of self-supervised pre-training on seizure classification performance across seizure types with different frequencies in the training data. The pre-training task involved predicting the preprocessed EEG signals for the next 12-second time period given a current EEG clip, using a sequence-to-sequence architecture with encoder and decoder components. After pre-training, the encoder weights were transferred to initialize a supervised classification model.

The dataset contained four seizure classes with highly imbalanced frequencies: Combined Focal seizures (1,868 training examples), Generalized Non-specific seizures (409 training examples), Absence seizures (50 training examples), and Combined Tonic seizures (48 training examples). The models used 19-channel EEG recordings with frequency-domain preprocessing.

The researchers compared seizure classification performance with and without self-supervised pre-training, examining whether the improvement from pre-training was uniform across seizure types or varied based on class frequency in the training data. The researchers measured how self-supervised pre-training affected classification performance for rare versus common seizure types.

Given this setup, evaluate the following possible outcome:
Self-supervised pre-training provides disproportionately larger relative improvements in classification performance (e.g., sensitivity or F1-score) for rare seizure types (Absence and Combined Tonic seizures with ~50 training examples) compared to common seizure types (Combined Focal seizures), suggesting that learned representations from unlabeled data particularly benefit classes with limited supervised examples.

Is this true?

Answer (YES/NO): YES